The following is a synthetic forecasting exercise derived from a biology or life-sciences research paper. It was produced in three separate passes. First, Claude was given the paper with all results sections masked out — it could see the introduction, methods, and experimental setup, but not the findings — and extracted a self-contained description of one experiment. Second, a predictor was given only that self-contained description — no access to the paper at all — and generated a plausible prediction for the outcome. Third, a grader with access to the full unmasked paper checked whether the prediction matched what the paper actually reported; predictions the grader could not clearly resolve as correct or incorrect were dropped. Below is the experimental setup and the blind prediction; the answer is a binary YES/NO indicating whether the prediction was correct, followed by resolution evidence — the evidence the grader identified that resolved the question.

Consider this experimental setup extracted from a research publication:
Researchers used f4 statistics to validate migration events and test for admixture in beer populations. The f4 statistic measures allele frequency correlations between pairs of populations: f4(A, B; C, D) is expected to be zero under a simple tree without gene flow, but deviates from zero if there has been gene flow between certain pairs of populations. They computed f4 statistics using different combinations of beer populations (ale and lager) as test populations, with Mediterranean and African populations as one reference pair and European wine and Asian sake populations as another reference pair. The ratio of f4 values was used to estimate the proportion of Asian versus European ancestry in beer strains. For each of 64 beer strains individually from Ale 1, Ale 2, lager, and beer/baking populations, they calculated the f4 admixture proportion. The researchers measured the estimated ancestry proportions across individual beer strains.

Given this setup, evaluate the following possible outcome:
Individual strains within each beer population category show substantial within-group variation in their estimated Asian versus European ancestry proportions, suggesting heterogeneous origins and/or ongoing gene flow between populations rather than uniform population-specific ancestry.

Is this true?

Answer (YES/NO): NO